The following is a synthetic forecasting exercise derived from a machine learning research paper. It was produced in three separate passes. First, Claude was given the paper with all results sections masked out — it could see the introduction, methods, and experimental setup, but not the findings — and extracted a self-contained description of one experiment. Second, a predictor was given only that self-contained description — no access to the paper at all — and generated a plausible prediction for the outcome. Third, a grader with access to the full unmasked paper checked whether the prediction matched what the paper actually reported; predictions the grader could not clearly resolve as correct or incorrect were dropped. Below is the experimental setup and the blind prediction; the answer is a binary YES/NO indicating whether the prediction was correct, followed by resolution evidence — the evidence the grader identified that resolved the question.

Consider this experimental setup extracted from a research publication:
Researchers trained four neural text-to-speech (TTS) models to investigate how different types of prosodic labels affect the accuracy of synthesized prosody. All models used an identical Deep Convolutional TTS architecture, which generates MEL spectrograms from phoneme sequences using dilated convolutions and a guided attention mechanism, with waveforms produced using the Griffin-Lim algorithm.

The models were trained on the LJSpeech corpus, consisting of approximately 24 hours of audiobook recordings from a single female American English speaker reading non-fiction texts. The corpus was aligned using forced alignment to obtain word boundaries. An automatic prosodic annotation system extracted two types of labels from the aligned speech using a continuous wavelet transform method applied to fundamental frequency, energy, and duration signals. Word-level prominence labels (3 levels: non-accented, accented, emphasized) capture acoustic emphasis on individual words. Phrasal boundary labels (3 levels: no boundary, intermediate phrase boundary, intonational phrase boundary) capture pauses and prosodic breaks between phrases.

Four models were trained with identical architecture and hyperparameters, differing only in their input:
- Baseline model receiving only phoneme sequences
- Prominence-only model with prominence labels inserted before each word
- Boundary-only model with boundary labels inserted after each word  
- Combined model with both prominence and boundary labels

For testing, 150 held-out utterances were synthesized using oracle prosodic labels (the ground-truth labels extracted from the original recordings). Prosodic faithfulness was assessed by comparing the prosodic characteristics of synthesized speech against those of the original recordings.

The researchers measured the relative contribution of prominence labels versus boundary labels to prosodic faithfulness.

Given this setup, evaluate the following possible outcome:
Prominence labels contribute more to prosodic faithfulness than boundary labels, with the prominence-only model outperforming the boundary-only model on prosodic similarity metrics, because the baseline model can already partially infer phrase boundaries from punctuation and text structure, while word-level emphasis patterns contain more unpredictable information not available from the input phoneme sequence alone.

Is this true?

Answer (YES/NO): YES